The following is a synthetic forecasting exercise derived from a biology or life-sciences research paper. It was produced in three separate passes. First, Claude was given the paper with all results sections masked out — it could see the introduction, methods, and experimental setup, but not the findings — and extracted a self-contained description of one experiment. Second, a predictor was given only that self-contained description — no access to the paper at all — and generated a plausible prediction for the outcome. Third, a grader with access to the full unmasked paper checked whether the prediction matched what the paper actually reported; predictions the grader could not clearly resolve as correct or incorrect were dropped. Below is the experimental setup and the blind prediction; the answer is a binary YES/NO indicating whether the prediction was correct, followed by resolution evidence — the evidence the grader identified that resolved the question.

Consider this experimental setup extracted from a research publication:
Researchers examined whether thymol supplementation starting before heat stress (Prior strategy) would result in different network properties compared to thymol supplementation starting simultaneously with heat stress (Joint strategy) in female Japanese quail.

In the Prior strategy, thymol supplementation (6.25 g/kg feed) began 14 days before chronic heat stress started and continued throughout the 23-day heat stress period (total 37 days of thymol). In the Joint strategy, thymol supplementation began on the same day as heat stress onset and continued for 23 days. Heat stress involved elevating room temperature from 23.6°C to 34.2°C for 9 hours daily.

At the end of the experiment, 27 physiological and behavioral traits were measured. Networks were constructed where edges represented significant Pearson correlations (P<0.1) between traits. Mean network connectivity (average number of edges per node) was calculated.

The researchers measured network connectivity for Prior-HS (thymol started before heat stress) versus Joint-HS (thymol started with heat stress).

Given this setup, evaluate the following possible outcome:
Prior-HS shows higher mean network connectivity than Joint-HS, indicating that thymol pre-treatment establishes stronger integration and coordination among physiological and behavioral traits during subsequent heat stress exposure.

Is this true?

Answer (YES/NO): NO